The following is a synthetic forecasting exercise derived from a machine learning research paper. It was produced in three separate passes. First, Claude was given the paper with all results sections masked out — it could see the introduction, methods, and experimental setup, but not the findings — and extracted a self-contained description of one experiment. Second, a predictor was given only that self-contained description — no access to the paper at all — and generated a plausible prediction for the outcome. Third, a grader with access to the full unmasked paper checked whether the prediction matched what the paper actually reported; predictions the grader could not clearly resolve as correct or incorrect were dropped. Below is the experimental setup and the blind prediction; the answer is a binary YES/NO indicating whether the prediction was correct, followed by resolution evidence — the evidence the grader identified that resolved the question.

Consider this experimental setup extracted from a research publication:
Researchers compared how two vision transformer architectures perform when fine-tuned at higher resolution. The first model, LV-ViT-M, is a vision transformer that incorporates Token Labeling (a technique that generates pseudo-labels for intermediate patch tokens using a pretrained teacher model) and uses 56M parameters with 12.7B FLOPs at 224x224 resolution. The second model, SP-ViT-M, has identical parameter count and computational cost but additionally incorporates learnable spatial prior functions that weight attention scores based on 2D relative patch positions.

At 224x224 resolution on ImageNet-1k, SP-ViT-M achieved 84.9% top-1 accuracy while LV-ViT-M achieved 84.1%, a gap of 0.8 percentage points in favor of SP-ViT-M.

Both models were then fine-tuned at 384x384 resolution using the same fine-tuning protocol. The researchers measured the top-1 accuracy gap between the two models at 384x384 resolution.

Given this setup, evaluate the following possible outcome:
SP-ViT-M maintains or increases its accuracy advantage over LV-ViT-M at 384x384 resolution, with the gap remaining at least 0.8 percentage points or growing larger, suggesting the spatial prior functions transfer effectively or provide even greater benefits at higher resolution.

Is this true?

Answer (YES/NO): NO